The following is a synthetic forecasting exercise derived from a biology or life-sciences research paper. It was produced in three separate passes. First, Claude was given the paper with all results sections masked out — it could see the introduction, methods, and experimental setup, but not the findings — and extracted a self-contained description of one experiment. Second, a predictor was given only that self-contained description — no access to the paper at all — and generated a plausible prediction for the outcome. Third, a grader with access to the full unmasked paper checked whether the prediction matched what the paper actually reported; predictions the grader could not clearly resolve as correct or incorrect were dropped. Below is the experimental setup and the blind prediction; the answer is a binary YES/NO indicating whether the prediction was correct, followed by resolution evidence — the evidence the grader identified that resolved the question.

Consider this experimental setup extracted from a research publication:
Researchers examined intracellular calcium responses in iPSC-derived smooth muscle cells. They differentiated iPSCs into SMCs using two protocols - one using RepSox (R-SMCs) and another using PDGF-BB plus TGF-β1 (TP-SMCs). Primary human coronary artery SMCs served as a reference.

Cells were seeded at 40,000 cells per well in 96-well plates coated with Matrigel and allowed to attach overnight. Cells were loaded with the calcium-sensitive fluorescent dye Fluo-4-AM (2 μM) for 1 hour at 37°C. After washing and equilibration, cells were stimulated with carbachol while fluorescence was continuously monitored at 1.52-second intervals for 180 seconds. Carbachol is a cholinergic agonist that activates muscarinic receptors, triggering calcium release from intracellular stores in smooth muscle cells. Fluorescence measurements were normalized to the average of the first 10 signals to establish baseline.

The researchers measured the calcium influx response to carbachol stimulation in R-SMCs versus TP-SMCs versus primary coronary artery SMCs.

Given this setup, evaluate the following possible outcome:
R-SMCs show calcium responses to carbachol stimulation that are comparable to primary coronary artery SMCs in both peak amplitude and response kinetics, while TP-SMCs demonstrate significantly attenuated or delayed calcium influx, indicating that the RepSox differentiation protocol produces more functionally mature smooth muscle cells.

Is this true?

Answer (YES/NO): NO